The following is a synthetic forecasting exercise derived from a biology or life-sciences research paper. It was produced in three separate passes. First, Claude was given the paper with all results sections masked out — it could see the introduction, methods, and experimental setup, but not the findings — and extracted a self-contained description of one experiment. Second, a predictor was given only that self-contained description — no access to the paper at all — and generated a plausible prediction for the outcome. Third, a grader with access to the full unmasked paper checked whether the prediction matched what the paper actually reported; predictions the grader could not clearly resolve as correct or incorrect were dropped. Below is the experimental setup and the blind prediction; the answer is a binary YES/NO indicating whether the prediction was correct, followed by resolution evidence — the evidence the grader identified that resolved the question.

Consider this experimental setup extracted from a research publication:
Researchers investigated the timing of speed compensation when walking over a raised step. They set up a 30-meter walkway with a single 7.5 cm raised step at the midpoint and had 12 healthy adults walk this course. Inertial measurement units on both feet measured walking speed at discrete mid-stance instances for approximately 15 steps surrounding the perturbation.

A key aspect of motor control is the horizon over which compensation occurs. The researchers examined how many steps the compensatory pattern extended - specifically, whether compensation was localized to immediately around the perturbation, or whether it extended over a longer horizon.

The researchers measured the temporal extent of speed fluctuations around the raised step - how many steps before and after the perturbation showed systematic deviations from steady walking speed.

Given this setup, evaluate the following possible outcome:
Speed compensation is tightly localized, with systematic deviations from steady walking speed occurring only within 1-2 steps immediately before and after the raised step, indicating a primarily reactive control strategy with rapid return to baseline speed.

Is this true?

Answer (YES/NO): NO